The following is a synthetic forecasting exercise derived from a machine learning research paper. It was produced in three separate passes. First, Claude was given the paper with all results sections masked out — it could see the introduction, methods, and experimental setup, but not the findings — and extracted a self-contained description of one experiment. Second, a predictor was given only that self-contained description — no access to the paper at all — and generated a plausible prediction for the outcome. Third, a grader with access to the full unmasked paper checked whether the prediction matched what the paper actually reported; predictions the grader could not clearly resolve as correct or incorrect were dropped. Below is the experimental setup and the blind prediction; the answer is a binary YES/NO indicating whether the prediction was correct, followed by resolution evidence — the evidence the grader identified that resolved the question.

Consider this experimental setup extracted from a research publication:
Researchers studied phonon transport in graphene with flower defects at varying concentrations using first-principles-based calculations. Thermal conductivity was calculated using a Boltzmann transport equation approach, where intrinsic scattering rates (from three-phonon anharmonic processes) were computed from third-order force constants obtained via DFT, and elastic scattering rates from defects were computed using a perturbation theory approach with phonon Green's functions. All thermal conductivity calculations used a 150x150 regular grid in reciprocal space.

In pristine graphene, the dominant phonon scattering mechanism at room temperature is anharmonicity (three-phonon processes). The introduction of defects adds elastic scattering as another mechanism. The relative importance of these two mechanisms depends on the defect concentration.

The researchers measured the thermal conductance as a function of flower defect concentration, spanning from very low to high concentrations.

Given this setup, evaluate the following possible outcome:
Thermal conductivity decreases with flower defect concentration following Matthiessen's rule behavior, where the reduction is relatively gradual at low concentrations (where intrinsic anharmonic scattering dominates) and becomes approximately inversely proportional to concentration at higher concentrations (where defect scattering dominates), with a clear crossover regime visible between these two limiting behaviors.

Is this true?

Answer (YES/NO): NO